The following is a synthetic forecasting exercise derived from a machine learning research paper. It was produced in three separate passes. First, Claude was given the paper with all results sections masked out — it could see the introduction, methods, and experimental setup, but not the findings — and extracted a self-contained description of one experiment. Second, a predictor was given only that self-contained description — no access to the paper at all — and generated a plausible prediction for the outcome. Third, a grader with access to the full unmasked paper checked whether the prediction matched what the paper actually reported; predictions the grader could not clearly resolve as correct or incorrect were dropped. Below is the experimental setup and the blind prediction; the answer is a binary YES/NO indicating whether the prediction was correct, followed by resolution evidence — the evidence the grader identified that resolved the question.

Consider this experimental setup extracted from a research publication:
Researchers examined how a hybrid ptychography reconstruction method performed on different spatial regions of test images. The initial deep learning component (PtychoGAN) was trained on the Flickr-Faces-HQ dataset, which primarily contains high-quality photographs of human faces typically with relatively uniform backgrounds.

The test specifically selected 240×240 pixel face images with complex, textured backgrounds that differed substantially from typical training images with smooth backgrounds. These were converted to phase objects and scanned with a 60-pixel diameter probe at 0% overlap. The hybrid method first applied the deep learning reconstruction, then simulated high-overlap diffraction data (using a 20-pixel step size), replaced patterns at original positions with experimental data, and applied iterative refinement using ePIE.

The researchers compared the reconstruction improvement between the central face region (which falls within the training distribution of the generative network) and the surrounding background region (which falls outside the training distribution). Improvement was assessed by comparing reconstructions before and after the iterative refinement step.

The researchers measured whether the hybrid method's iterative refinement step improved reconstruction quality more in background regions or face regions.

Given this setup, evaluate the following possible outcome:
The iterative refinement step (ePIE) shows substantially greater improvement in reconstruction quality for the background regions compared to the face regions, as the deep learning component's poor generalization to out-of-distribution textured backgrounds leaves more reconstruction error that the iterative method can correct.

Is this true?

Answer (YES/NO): YES